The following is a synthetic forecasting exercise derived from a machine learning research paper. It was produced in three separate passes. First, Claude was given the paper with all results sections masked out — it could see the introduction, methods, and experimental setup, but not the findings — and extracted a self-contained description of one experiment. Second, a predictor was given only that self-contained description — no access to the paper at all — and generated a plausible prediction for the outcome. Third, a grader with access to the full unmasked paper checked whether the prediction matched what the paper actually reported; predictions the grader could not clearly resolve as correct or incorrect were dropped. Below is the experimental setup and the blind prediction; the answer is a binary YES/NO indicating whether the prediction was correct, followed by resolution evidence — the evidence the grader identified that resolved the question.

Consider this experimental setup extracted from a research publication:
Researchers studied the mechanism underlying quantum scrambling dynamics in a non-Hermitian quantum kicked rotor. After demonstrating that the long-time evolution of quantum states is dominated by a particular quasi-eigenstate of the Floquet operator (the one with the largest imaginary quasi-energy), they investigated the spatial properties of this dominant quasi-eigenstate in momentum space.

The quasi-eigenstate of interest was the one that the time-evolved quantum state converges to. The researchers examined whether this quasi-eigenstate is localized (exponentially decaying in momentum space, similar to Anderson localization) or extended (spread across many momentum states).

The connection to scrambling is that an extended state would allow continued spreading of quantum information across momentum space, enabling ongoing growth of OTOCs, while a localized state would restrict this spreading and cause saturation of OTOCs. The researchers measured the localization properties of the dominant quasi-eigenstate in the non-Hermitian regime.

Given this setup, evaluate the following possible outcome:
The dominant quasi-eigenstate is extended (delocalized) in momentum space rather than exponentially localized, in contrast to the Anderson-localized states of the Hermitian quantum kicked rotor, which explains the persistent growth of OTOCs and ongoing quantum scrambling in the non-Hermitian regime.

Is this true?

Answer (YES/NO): NO